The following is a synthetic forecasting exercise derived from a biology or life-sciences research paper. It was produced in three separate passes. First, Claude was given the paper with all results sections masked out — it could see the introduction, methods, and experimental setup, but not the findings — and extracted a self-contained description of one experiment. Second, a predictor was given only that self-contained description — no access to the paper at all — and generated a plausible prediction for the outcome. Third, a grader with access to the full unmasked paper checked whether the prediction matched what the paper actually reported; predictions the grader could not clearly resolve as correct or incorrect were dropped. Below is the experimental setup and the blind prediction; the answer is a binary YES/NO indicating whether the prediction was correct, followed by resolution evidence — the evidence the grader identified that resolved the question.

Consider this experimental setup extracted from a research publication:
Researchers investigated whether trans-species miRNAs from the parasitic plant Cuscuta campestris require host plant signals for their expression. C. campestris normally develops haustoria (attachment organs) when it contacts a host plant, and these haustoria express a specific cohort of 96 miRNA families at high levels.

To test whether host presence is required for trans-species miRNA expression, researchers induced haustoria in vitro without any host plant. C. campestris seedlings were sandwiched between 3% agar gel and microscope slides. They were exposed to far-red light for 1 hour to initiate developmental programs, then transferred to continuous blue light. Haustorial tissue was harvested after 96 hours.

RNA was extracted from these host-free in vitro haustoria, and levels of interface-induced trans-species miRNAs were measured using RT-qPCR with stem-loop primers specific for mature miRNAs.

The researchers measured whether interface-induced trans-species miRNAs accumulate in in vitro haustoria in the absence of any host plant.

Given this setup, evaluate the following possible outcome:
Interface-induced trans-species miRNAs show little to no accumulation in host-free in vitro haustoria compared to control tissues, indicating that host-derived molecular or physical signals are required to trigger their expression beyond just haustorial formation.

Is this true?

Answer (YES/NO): NO